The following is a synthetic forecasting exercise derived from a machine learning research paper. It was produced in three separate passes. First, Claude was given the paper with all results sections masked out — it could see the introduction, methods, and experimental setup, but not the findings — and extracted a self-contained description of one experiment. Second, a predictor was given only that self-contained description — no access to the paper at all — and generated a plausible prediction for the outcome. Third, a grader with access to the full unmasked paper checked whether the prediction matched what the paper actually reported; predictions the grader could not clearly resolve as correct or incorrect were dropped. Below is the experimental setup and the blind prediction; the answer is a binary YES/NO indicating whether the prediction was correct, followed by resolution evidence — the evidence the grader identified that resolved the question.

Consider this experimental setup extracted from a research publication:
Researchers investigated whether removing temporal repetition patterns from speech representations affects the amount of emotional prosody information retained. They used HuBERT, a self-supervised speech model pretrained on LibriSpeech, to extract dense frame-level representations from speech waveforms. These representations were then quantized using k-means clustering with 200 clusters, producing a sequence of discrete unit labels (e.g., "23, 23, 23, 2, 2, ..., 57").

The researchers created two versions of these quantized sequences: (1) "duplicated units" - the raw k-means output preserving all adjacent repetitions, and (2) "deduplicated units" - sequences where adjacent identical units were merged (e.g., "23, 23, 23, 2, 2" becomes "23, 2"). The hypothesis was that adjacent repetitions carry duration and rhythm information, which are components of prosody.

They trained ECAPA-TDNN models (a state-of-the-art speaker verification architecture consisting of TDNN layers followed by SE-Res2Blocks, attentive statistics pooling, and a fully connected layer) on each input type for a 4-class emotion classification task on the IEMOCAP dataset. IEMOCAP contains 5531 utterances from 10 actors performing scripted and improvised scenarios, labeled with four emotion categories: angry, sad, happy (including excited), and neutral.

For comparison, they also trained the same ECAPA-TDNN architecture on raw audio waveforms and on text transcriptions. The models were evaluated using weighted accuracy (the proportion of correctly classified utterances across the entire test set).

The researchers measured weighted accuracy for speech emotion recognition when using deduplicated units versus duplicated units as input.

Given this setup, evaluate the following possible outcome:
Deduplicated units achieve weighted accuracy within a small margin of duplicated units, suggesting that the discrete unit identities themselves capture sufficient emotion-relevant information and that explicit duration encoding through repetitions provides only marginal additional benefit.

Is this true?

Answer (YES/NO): NO